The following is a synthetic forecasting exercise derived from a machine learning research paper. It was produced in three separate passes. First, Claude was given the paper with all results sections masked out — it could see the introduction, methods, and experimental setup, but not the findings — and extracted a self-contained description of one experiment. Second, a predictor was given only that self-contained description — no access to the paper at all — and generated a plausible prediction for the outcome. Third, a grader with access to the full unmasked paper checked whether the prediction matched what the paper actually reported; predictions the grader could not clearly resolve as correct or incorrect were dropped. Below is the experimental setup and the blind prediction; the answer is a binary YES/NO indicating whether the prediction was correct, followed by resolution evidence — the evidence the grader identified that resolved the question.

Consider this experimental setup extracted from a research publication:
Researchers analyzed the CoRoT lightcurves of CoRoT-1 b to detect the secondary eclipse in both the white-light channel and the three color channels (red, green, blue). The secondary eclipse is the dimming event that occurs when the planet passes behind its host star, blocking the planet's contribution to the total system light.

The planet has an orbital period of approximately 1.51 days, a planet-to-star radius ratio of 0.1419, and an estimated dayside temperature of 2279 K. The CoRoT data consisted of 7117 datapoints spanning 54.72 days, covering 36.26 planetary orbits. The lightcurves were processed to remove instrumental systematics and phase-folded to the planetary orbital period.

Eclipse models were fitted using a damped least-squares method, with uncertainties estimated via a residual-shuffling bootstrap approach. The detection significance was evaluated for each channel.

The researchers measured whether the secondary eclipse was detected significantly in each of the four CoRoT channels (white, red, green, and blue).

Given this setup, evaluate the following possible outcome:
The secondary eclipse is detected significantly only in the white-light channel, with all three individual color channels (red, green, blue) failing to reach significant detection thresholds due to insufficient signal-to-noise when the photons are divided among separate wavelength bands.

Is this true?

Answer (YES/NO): YES